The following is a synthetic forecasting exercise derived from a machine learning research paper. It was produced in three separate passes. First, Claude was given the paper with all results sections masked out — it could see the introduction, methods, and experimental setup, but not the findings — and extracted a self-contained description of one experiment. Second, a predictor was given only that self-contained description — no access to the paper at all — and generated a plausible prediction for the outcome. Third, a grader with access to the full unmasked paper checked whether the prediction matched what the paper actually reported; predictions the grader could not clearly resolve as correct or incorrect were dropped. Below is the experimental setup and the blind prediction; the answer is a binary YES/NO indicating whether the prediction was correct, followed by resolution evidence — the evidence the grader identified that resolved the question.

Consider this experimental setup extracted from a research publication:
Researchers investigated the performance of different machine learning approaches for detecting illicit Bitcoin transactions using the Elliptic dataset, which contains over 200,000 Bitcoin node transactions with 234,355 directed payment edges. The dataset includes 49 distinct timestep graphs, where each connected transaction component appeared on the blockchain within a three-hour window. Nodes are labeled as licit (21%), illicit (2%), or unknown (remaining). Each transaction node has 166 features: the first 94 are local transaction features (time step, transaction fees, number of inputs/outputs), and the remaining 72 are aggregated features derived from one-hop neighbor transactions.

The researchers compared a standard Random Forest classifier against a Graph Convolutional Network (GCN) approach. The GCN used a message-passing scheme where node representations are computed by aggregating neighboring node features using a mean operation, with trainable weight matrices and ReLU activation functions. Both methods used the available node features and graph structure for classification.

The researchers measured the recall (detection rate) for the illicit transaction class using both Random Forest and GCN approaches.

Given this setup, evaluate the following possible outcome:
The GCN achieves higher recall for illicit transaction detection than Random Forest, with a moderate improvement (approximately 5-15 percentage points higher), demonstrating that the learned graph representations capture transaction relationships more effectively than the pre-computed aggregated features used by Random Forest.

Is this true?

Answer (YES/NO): NO